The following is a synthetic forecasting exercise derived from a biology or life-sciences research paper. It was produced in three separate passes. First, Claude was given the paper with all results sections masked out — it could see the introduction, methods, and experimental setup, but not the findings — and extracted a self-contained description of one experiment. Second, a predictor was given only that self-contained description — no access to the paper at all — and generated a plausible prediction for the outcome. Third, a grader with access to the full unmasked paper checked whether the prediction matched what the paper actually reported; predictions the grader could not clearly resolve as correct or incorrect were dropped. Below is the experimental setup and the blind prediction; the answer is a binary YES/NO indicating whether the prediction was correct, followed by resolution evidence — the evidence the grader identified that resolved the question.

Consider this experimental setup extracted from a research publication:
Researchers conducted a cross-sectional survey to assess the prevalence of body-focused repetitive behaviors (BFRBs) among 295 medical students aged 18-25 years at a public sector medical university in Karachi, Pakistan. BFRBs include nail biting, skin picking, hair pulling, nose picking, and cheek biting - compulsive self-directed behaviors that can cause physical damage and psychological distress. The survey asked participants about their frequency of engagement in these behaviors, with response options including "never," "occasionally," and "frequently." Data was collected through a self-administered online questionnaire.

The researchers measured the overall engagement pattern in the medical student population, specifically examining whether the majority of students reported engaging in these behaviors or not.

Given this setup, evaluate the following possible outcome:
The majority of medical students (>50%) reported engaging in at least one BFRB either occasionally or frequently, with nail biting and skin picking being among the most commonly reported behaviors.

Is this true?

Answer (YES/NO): NO